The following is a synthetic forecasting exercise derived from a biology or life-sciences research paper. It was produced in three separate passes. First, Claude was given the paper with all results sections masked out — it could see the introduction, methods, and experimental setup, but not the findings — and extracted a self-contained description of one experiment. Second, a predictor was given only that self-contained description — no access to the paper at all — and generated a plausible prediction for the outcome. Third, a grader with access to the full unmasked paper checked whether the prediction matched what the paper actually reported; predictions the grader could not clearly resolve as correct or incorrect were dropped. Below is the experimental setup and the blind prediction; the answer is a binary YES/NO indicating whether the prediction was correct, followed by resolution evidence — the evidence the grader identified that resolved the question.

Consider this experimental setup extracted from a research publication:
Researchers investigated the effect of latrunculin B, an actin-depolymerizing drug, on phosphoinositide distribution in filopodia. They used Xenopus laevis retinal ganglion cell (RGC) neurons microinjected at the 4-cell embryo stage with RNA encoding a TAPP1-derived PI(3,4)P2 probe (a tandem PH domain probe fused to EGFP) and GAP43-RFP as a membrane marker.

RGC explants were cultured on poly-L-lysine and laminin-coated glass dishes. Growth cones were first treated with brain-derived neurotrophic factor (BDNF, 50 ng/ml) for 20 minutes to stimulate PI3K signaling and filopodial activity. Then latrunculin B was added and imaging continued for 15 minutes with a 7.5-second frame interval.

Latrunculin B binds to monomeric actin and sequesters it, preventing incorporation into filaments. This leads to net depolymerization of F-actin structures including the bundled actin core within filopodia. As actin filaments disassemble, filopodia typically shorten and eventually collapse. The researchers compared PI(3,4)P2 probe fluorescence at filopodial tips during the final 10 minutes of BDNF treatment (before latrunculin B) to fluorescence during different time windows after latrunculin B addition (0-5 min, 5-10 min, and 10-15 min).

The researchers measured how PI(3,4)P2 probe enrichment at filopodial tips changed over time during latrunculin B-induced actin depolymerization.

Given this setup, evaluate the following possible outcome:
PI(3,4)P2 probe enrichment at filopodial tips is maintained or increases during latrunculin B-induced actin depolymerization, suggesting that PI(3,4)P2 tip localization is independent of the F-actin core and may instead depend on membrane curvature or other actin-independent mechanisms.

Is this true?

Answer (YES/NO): NO